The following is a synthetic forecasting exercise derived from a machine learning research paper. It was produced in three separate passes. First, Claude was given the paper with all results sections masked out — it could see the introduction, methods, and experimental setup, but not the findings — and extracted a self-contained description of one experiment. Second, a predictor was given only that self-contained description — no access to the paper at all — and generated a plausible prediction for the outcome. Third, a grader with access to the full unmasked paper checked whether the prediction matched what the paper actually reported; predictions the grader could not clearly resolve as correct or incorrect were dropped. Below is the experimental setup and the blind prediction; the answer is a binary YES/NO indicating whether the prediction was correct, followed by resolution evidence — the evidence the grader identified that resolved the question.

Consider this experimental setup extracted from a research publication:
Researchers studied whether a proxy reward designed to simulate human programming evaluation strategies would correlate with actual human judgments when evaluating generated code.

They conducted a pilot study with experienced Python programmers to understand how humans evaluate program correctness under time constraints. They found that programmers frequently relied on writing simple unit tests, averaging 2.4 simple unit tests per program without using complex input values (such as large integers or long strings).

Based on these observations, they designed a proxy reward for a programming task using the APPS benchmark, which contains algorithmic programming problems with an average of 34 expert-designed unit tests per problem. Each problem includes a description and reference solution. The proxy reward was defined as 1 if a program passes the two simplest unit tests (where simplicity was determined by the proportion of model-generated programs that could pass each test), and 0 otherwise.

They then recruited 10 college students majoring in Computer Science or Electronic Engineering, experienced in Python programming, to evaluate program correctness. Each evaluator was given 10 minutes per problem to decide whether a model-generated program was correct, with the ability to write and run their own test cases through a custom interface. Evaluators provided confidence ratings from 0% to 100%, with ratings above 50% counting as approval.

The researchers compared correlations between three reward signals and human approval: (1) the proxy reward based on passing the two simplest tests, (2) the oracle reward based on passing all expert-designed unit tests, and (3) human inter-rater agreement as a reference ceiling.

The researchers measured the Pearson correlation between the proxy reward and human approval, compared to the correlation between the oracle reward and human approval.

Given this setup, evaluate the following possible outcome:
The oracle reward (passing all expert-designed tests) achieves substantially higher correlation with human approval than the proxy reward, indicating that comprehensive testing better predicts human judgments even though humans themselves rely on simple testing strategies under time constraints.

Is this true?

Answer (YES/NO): NO